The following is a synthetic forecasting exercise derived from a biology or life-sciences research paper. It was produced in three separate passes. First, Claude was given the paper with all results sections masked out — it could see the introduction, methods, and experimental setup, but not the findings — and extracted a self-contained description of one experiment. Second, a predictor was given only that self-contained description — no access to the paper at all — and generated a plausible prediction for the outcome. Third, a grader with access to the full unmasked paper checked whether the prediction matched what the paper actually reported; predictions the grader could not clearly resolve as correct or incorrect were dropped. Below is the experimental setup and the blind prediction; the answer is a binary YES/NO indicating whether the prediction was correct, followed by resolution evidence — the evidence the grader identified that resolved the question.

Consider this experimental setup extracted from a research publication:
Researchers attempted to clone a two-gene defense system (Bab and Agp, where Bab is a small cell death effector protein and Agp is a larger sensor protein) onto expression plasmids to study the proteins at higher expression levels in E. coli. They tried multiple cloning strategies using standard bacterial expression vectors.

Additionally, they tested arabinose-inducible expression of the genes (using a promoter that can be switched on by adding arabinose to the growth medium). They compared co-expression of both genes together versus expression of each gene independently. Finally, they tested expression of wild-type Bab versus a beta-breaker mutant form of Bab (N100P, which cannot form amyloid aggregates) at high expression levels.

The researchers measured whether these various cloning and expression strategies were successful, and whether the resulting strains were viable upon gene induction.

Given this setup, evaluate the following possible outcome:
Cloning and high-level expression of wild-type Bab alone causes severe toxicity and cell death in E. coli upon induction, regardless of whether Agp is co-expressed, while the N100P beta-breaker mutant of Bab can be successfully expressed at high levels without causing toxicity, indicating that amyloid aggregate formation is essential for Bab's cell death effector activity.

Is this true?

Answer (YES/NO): NO